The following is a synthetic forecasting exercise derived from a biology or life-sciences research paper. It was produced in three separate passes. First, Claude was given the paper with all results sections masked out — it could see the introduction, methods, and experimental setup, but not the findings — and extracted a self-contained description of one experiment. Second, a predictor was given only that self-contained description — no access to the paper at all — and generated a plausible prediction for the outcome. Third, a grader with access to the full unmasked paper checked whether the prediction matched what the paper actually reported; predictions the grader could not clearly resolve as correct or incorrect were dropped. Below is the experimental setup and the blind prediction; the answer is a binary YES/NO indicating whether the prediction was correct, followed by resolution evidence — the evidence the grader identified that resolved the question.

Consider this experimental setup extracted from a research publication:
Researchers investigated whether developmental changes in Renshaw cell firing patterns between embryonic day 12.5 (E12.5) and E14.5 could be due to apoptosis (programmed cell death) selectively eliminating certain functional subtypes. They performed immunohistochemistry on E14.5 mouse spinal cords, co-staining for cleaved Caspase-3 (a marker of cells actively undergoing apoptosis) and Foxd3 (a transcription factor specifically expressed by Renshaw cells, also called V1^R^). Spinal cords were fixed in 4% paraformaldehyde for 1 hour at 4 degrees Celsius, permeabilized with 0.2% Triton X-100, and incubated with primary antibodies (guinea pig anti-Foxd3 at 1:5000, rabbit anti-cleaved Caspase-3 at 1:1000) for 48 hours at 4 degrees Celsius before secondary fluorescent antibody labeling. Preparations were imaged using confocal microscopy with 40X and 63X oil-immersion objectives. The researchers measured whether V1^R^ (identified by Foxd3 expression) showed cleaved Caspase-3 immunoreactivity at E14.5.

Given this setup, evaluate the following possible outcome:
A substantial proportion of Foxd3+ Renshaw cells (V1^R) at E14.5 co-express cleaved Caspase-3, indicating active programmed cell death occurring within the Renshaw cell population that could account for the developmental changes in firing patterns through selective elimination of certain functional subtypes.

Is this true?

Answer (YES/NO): NO